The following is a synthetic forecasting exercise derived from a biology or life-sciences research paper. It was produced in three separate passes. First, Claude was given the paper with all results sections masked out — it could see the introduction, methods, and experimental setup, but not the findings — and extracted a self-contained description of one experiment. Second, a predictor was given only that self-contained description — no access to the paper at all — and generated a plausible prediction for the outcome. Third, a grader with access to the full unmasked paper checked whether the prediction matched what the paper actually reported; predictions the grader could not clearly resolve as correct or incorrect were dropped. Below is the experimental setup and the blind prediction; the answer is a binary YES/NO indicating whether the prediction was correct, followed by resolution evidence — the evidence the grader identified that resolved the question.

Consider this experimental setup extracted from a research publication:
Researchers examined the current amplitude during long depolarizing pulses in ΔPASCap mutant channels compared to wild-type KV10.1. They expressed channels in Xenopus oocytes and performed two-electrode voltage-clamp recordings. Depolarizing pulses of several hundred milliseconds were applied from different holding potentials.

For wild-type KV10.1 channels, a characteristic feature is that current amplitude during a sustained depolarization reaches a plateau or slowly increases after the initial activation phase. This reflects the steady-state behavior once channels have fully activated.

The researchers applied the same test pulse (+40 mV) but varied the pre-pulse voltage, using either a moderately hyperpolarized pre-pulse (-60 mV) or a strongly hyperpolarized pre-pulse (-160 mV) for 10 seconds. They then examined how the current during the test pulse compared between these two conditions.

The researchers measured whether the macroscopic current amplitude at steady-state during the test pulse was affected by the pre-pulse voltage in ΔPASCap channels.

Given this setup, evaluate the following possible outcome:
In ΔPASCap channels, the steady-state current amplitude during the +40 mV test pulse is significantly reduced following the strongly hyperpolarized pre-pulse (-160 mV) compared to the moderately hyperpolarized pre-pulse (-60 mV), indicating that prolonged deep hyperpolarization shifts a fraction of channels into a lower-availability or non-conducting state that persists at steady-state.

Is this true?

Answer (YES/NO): NO